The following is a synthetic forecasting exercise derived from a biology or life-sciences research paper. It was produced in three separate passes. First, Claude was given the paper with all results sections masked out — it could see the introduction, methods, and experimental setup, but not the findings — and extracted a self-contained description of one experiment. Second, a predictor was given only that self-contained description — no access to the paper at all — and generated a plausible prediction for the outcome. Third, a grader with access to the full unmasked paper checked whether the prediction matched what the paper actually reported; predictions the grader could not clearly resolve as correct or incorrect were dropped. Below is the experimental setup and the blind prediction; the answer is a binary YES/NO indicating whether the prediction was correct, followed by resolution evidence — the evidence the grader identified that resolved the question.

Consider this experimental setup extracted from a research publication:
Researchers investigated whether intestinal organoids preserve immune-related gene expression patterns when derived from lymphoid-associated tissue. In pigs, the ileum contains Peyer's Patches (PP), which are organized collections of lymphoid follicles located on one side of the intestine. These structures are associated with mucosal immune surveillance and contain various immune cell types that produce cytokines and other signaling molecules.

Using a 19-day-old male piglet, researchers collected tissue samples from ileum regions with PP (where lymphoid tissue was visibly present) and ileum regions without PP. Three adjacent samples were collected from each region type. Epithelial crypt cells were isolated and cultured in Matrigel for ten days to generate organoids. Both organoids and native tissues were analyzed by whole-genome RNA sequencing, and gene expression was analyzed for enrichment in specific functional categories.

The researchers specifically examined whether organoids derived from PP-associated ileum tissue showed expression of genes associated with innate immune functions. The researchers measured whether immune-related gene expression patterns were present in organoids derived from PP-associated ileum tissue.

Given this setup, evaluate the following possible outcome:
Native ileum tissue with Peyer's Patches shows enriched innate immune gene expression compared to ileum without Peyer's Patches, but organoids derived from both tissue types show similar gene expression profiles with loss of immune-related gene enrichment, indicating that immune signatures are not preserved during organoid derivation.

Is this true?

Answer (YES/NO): NO